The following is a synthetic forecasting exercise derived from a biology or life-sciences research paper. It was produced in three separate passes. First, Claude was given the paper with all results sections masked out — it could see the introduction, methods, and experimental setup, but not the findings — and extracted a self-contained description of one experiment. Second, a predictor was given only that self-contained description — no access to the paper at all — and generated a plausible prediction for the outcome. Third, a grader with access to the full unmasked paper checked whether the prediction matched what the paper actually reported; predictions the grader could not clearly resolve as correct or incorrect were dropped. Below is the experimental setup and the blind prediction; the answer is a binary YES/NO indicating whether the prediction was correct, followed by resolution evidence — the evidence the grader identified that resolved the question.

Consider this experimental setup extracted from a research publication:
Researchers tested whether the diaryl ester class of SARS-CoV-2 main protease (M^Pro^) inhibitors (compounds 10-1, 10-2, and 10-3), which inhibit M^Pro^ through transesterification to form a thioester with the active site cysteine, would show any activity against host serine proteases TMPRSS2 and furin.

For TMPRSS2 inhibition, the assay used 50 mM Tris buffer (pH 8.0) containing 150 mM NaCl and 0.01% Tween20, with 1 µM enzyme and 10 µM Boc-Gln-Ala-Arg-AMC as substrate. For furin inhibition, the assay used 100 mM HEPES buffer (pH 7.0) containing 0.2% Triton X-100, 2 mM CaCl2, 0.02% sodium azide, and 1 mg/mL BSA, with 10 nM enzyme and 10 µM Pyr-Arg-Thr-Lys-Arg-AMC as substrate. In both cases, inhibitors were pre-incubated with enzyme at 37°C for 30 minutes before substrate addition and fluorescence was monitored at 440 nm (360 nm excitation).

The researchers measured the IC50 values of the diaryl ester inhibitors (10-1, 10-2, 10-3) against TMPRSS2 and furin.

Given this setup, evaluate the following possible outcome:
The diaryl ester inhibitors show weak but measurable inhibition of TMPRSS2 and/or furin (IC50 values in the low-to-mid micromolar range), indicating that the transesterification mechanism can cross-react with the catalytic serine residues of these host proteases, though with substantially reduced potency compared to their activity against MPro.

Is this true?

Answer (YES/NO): NO